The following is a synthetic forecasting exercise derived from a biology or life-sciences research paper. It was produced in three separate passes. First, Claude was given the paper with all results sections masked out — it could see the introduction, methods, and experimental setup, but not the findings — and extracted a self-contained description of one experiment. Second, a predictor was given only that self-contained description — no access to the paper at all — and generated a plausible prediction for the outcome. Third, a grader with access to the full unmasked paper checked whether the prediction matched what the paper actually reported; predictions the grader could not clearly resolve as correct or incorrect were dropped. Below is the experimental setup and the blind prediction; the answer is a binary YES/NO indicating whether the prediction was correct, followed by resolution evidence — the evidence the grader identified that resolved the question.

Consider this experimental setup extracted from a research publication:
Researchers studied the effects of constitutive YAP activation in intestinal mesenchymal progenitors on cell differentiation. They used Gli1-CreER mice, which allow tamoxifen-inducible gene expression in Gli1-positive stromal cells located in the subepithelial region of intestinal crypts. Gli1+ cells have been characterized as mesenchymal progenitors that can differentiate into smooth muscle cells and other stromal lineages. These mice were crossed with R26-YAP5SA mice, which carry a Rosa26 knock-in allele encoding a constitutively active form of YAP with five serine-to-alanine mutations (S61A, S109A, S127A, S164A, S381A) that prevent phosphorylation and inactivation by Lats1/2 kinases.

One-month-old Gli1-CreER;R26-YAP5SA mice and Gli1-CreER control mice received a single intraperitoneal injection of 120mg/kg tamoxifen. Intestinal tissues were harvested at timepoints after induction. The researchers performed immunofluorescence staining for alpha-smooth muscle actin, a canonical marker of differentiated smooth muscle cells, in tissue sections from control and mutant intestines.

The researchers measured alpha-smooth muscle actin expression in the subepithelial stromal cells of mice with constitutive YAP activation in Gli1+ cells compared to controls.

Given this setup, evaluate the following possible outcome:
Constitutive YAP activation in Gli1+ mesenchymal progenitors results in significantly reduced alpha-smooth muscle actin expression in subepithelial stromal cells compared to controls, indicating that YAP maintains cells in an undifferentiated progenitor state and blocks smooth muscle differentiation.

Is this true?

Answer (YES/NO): YES